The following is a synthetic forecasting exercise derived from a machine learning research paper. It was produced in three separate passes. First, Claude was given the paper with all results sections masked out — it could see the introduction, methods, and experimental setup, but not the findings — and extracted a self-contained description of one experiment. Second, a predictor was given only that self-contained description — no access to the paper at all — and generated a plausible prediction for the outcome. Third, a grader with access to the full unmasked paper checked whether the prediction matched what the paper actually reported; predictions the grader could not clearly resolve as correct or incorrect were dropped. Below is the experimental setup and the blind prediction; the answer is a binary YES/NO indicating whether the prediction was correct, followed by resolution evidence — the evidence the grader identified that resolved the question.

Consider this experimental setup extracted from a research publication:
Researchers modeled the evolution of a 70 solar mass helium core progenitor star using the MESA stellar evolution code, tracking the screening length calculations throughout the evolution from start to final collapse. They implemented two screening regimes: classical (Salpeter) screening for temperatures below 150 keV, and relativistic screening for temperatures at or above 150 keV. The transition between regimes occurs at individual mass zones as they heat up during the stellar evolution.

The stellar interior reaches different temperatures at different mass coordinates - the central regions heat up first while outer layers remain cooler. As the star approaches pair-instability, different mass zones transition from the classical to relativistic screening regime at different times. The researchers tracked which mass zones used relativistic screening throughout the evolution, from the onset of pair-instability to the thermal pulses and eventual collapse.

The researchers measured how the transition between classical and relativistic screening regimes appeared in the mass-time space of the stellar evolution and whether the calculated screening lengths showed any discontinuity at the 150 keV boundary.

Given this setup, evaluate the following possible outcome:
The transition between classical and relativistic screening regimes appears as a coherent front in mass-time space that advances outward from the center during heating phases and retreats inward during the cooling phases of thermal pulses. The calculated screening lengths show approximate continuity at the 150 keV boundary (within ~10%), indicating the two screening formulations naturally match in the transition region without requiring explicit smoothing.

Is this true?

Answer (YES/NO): YES